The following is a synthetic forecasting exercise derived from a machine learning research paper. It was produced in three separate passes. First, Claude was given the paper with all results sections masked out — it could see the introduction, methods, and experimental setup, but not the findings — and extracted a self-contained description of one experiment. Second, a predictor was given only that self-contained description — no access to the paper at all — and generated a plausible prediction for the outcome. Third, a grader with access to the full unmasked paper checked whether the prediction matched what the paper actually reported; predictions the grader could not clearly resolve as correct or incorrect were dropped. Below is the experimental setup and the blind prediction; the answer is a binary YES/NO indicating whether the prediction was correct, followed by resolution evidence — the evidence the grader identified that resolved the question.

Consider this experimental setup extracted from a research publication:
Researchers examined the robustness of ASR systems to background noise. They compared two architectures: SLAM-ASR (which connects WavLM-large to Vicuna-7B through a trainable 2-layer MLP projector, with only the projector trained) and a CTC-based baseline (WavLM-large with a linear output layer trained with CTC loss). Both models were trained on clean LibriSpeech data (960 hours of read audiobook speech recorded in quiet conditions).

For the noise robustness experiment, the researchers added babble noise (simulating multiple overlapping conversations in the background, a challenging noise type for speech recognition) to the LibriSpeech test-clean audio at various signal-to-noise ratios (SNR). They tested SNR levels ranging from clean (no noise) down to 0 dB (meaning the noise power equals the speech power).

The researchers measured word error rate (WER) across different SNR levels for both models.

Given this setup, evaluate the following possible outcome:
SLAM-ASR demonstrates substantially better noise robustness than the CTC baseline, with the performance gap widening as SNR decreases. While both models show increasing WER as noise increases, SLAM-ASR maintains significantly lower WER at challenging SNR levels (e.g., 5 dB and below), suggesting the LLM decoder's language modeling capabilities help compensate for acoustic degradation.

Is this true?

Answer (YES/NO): NO